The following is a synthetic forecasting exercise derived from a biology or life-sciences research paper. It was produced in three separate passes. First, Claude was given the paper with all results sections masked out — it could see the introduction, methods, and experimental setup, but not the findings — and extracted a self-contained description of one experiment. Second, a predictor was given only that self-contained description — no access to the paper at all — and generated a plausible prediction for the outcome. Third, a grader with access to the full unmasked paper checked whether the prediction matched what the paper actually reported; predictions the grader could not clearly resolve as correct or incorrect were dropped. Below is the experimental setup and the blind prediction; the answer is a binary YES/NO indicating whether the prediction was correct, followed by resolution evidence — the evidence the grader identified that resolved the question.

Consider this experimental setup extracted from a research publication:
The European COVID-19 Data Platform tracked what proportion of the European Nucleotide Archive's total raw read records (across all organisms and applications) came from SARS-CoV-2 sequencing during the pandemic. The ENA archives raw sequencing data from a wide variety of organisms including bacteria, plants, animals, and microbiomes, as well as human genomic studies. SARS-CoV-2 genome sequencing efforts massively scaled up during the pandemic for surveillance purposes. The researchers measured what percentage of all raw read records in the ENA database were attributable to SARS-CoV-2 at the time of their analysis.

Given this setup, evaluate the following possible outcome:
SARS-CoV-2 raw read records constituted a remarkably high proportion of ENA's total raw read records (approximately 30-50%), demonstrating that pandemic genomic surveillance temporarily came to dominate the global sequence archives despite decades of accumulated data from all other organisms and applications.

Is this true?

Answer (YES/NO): NO